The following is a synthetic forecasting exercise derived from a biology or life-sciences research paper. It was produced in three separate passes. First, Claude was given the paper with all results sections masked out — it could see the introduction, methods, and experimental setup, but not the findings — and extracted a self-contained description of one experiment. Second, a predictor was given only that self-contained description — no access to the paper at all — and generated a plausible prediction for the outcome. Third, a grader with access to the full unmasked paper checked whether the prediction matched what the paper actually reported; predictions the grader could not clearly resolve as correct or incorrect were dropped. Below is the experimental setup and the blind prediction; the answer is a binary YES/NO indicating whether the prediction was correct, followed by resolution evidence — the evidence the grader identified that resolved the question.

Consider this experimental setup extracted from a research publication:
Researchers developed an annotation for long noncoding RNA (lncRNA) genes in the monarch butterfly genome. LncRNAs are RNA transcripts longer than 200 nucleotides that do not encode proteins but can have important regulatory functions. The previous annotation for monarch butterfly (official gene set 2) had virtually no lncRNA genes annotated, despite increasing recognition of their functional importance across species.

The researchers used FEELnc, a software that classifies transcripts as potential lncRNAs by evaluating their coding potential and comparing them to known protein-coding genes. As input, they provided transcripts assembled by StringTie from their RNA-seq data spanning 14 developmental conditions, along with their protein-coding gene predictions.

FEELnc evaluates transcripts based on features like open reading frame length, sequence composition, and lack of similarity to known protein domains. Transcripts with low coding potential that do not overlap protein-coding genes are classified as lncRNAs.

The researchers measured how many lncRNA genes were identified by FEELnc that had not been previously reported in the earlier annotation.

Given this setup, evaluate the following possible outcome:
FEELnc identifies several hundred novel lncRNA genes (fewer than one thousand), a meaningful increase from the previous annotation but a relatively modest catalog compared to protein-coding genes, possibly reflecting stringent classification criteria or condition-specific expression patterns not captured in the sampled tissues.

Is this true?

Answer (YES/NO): YES